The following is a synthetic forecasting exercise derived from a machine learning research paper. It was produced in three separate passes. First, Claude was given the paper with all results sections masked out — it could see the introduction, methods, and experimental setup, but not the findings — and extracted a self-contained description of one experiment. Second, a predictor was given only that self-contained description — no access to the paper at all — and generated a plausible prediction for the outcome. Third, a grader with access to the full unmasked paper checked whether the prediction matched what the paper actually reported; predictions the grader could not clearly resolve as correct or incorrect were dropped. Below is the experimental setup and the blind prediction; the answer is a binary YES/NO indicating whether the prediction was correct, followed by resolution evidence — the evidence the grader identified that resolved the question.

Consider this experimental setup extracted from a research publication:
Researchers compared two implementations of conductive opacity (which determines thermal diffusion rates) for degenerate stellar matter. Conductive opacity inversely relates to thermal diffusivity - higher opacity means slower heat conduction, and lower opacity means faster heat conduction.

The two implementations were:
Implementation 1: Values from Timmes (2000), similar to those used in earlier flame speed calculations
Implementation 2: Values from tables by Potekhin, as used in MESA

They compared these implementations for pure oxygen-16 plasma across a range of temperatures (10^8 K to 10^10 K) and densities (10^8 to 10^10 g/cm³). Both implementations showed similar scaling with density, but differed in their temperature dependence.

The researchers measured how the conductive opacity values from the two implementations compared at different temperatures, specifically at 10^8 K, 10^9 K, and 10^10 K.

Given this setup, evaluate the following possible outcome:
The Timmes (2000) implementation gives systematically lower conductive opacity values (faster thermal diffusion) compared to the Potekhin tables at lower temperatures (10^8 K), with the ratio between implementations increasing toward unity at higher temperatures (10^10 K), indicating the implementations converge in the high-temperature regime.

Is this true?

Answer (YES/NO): NO